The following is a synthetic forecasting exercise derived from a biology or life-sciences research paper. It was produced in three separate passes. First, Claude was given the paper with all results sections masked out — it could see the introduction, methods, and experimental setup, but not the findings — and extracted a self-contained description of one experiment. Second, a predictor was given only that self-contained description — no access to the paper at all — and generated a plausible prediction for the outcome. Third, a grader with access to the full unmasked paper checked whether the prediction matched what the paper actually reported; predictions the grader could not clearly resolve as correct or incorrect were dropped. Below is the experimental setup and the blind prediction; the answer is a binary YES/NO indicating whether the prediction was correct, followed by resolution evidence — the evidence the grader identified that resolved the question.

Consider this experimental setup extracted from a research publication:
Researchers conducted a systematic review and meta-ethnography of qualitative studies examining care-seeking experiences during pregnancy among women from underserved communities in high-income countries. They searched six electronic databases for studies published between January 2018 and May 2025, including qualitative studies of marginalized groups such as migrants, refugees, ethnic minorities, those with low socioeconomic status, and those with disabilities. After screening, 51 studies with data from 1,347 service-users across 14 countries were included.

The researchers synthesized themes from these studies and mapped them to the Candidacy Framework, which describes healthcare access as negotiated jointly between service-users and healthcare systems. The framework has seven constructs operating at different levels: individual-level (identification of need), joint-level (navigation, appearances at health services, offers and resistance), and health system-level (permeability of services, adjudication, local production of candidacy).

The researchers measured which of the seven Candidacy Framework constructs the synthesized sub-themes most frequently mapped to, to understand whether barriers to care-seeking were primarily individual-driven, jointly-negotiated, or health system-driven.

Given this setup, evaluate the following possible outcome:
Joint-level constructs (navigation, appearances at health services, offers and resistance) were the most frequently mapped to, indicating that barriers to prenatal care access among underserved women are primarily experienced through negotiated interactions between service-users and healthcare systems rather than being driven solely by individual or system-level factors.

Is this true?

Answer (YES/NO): NO